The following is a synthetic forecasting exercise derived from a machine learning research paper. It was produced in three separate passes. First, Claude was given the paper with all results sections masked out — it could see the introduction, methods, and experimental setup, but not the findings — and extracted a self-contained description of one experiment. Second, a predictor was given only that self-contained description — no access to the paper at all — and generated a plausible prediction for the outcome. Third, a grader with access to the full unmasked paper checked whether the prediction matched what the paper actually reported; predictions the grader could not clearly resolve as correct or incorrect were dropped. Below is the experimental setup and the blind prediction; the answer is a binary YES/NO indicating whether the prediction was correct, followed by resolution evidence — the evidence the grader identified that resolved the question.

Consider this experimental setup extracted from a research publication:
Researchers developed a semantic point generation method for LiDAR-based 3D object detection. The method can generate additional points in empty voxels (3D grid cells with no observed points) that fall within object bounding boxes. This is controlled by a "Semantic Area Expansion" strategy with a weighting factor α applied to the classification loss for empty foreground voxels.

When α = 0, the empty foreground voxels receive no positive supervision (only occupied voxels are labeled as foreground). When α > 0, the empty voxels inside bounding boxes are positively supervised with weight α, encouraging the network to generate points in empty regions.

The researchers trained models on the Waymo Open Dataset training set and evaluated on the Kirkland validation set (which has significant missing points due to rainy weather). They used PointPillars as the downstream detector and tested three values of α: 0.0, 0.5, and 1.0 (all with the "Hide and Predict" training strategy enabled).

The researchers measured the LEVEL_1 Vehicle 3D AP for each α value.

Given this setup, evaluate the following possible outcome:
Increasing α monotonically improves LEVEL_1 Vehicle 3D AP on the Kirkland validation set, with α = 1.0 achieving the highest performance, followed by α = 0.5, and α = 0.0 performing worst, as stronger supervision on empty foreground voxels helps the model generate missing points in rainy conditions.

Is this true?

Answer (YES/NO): NO